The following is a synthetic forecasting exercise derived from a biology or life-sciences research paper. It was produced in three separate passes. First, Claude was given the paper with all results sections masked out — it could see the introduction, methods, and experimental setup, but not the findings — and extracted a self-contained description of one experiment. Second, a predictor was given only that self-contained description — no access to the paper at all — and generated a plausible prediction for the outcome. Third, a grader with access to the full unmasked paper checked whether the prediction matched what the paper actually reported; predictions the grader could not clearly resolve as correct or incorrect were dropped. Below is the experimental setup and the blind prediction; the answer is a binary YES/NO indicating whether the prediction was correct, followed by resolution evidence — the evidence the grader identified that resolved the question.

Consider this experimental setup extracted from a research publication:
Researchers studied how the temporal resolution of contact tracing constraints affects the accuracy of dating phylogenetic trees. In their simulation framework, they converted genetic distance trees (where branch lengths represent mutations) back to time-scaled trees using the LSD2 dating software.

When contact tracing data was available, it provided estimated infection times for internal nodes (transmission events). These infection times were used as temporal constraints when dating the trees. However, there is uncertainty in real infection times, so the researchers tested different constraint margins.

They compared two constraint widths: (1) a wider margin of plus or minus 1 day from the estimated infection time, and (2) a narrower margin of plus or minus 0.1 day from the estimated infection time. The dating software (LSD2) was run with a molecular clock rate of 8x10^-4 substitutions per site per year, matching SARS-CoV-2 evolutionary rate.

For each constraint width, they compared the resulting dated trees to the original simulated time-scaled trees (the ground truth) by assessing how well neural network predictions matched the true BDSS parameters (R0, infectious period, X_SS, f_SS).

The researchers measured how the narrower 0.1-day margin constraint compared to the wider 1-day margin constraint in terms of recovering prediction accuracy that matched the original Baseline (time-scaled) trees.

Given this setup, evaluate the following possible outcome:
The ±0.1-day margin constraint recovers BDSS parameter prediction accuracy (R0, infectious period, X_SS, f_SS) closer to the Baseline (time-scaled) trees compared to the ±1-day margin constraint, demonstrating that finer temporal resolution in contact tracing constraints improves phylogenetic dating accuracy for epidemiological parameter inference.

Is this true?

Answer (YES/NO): YES